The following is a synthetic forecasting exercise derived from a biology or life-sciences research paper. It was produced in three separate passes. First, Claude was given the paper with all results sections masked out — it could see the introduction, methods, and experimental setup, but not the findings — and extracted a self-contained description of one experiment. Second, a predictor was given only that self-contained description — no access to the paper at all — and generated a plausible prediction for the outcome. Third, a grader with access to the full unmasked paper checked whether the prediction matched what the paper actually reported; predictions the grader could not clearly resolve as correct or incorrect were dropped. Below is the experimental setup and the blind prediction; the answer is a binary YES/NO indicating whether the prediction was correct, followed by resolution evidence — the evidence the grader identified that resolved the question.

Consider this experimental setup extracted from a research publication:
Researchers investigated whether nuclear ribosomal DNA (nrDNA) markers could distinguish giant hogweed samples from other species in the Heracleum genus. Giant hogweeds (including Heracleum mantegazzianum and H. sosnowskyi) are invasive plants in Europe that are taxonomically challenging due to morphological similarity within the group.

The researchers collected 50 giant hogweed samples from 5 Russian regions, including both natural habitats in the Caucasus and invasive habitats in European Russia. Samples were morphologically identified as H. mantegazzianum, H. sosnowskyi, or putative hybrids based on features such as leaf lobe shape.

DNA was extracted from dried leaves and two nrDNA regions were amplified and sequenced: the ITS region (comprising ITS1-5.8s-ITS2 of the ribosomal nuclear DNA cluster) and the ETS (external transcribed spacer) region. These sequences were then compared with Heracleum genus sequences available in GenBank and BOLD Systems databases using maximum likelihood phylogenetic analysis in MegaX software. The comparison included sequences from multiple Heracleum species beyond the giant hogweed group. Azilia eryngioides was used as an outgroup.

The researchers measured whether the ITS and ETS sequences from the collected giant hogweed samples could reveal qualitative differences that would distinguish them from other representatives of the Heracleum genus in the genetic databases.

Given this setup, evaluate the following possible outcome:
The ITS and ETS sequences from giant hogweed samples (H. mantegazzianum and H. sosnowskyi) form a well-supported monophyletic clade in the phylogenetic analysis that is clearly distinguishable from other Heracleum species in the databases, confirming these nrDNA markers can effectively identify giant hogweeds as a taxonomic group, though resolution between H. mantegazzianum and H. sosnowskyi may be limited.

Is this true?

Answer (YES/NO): YES